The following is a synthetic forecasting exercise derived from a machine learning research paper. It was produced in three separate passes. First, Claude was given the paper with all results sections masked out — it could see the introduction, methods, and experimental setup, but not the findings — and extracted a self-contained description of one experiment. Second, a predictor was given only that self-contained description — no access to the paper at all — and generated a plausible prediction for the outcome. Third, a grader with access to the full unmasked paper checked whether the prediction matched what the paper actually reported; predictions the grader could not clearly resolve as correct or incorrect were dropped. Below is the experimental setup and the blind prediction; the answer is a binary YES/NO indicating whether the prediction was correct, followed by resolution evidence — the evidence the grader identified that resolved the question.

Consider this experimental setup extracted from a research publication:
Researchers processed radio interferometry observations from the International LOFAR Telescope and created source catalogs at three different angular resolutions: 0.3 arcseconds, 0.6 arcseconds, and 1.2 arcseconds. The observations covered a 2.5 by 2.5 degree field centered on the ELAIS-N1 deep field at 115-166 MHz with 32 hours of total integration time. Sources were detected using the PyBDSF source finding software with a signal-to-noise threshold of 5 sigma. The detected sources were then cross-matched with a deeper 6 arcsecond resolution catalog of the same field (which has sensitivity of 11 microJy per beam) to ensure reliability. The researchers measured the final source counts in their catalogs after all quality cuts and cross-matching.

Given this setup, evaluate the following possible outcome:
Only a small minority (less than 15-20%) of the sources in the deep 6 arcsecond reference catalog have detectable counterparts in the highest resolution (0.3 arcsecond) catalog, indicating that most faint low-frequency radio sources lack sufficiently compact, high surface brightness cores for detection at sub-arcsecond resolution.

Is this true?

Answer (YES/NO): NO